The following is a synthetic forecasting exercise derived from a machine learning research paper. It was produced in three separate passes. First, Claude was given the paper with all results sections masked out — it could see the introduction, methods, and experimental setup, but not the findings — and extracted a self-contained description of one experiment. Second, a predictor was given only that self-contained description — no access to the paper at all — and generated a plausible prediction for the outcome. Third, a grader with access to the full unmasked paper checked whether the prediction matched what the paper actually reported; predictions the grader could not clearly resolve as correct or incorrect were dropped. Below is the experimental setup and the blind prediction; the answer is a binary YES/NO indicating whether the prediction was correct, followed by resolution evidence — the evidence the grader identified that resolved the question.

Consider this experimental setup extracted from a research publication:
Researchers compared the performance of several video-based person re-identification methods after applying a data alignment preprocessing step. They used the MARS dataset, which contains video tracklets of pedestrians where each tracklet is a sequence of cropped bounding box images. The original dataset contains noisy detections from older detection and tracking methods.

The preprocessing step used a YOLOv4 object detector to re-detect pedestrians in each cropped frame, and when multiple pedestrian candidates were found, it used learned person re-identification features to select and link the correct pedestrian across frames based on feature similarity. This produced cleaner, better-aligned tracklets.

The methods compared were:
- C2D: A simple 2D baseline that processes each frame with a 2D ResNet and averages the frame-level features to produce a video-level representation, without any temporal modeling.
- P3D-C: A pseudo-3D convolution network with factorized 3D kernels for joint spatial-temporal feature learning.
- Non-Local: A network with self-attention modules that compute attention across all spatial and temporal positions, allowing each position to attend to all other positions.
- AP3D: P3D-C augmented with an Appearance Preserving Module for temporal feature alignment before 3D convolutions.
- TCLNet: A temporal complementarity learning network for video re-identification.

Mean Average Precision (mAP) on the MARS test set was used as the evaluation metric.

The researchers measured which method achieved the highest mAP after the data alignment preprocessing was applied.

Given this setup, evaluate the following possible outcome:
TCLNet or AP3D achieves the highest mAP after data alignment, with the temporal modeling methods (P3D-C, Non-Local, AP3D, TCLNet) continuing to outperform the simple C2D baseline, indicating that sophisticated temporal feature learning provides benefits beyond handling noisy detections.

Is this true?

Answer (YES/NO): NO